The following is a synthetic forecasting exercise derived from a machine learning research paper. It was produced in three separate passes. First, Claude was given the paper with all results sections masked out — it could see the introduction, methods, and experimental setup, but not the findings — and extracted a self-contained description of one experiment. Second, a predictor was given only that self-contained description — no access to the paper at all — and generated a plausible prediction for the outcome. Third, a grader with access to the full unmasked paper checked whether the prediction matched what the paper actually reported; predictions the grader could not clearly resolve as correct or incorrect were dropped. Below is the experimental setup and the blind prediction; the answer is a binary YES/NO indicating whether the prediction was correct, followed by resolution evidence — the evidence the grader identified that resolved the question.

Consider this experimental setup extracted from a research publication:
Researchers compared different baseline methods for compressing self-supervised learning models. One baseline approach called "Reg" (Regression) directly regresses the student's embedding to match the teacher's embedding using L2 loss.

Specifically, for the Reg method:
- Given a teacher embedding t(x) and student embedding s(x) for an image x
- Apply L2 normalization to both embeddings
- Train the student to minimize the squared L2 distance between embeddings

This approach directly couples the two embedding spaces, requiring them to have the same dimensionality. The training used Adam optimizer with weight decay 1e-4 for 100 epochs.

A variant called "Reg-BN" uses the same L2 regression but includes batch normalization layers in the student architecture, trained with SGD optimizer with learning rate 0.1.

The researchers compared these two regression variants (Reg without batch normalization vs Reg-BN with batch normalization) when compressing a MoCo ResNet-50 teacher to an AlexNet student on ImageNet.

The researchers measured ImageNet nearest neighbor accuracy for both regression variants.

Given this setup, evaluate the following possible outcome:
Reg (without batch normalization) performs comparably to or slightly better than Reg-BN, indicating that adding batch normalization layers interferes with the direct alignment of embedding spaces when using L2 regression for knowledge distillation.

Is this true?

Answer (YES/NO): NO